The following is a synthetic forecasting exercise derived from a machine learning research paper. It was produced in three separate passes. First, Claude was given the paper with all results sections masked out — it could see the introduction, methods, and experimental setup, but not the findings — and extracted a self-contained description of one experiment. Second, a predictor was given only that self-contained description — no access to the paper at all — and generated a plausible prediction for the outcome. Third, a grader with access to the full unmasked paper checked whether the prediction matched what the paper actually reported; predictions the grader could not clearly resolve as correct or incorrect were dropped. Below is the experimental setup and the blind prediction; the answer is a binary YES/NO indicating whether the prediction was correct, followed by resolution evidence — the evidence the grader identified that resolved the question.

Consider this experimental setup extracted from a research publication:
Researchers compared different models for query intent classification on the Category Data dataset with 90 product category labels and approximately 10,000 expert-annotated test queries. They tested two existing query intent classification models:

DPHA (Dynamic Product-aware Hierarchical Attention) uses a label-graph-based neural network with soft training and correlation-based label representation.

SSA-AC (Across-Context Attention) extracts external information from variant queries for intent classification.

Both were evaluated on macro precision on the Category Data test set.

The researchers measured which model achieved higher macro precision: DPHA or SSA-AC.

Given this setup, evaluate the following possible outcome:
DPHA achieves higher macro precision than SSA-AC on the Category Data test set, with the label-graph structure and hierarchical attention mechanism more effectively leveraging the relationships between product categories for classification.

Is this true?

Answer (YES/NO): YES